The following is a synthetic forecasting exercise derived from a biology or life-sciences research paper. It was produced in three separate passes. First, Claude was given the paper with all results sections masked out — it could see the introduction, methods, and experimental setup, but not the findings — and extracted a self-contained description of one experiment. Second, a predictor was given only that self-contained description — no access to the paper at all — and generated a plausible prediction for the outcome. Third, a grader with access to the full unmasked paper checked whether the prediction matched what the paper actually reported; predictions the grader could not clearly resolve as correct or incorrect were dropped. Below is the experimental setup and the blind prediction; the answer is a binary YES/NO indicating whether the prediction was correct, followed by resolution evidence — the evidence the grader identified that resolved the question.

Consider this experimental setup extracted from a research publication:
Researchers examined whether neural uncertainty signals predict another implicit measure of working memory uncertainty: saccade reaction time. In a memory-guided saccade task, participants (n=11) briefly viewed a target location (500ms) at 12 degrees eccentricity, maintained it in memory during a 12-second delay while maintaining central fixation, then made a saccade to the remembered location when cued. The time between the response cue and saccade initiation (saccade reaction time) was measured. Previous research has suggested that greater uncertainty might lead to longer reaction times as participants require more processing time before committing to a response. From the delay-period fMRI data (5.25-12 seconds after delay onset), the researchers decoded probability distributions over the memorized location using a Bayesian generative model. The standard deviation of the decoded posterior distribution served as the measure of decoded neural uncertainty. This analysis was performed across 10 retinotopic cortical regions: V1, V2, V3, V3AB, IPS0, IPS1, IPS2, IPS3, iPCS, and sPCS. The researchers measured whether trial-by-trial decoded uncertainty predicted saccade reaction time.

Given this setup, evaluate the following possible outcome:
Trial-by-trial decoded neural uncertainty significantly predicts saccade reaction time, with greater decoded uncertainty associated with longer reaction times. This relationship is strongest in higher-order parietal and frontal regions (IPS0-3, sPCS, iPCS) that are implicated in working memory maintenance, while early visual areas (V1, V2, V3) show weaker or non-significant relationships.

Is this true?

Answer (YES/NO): NO